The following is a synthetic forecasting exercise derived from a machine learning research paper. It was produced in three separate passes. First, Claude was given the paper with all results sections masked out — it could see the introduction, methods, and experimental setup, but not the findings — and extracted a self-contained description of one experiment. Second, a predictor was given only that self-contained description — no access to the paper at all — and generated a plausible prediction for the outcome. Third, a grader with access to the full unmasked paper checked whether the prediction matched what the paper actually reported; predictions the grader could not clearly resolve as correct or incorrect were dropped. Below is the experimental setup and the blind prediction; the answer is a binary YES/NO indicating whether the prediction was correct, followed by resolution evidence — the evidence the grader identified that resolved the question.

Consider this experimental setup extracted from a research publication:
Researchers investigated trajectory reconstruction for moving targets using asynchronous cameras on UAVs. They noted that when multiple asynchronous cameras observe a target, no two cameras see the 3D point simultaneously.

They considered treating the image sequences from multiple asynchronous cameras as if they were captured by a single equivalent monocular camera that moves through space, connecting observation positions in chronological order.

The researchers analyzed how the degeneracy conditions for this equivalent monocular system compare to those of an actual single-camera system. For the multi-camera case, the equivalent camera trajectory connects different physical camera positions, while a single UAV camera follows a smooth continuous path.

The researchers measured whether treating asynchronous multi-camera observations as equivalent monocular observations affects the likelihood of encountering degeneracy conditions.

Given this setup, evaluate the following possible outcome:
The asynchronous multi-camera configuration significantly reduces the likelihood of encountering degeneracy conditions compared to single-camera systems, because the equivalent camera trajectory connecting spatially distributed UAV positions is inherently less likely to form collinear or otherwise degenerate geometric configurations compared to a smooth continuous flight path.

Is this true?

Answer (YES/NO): YES